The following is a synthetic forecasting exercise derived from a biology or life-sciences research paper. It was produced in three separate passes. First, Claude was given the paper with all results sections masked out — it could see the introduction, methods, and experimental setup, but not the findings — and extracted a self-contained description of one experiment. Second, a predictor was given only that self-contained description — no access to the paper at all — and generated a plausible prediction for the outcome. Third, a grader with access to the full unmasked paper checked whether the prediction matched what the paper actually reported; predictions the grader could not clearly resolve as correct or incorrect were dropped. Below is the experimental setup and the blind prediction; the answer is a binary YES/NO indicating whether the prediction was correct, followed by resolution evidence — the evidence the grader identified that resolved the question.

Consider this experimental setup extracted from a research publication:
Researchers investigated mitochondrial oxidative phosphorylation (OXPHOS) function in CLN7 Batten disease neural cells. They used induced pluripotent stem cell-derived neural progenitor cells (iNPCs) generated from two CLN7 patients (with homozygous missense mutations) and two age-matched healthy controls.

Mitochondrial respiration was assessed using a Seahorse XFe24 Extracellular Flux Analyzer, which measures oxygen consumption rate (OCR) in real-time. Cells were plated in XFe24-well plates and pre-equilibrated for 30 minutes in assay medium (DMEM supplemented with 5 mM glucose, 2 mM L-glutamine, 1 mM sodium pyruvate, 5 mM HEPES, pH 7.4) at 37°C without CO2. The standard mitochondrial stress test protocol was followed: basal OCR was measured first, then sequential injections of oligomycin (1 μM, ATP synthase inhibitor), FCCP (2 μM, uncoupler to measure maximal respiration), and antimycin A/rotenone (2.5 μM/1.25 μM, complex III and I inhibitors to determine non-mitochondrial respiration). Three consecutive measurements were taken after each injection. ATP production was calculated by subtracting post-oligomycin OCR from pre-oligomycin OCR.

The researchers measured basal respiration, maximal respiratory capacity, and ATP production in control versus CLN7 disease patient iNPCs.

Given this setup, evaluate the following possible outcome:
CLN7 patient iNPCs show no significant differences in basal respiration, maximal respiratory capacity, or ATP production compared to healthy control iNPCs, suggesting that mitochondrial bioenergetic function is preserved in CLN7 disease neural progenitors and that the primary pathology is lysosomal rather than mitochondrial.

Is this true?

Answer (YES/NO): NO